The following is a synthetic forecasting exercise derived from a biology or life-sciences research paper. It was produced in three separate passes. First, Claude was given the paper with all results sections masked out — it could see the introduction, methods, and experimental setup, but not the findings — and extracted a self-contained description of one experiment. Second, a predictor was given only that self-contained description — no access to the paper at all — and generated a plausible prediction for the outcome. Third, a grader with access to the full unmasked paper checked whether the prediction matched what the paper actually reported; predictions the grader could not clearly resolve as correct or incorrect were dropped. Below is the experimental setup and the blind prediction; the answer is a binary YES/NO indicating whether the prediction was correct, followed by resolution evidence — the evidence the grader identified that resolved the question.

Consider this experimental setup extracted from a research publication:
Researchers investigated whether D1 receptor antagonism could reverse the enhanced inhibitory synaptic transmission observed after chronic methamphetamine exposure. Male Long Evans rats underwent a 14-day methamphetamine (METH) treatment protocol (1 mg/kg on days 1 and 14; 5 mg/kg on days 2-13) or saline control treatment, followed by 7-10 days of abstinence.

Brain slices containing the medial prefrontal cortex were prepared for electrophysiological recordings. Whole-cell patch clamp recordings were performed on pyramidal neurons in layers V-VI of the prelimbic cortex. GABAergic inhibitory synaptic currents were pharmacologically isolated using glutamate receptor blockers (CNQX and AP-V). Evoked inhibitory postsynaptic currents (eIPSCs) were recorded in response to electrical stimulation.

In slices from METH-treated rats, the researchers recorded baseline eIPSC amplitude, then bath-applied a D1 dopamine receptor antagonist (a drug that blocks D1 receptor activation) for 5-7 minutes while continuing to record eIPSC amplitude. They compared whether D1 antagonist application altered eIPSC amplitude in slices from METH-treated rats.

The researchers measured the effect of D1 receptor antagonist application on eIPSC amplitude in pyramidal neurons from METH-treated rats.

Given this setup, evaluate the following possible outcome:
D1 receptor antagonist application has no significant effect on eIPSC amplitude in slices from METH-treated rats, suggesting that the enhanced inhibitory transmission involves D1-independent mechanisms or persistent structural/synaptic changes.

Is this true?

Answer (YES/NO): NO